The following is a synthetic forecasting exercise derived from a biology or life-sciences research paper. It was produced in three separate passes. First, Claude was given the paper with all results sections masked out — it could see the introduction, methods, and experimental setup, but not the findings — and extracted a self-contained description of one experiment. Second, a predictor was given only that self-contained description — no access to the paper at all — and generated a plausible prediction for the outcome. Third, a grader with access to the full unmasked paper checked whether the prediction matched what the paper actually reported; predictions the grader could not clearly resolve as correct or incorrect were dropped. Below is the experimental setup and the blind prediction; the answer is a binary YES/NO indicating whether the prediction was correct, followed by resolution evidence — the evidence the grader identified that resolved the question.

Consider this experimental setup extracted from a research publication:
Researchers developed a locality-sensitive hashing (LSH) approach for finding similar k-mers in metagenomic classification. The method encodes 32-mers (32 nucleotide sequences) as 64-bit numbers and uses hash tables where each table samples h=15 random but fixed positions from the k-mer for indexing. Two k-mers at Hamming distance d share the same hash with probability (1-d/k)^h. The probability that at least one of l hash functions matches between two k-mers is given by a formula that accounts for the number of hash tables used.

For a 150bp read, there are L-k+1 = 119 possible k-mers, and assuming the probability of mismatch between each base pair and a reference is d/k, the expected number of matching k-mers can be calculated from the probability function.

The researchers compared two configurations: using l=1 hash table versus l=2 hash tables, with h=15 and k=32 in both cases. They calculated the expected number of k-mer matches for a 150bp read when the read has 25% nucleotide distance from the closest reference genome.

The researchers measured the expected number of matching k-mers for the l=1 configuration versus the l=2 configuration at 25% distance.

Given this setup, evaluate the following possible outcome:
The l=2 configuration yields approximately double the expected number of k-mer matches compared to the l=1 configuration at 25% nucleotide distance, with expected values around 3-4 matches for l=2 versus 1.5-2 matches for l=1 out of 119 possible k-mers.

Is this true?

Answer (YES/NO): YES